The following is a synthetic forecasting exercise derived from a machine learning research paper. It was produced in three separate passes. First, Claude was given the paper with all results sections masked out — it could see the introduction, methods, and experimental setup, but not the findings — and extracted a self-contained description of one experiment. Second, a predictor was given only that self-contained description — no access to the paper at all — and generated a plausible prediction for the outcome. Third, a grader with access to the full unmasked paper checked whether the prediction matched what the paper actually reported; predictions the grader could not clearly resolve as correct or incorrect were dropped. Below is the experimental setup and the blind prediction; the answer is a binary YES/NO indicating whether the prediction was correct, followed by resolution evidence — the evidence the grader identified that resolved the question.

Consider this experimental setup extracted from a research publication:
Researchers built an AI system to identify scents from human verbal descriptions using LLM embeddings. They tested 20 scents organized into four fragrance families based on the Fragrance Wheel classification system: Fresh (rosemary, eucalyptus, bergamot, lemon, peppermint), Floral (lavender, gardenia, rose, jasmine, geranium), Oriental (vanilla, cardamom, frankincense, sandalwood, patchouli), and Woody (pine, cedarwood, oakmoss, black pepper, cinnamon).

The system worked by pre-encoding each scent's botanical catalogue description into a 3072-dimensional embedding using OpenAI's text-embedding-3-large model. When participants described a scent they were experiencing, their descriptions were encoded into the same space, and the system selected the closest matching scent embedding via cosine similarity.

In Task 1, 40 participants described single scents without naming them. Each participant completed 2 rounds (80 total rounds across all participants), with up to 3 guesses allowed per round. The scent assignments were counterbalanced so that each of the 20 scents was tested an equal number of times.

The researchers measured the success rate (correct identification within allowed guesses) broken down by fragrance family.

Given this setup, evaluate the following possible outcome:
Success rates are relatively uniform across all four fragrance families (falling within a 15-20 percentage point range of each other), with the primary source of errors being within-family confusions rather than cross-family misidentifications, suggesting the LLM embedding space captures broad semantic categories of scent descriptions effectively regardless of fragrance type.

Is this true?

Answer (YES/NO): NO